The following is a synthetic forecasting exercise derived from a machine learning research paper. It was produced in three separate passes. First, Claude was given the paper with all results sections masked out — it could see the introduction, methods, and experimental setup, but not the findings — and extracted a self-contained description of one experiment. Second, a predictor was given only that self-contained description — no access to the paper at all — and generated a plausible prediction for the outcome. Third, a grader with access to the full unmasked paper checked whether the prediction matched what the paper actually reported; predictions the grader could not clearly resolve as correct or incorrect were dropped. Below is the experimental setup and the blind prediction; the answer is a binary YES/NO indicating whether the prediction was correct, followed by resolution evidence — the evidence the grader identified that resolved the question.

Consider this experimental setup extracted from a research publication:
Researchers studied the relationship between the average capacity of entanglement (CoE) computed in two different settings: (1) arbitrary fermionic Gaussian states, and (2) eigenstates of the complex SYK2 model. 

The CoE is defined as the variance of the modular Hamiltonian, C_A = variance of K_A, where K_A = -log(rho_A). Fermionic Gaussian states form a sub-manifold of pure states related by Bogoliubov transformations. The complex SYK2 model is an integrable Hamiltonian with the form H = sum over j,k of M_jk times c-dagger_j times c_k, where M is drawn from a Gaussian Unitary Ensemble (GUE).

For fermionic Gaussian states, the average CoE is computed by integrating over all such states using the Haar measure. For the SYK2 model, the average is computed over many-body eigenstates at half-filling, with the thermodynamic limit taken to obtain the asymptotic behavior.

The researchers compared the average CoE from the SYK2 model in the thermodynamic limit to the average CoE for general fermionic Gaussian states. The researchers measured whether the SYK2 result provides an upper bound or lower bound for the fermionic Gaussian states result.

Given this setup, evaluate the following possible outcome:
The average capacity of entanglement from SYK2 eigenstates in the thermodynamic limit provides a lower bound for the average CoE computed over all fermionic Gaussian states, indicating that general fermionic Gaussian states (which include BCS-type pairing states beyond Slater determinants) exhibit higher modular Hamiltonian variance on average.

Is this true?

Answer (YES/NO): NO